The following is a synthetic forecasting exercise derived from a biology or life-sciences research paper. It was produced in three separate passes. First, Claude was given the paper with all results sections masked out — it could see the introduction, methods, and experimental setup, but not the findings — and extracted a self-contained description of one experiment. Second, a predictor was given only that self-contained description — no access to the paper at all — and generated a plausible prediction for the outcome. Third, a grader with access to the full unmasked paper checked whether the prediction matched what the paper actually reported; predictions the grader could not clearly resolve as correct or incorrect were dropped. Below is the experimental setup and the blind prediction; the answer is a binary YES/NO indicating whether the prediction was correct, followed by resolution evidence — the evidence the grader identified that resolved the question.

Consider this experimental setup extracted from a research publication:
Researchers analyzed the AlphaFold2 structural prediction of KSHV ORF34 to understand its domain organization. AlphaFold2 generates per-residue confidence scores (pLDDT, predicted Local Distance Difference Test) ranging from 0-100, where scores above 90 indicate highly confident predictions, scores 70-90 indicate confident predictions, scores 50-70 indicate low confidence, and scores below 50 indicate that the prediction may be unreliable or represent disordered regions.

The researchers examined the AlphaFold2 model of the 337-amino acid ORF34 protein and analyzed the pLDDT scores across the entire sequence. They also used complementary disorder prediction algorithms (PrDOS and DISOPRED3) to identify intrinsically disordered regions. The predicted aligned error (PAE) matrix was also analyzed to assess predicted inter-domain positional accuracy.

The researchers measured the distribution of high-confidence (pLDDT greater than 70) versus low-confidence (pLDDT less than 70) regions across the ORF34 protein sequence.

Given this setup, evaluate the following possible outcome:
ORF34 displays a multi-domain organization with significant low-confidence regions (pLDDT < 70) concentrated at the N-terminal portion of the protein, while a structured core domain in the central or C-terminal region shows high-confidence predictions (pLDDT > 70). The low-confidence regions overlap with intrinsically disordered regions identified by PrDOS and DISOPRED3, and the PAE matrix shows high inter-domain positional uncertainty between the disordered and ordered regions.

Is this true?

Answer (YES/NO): NO